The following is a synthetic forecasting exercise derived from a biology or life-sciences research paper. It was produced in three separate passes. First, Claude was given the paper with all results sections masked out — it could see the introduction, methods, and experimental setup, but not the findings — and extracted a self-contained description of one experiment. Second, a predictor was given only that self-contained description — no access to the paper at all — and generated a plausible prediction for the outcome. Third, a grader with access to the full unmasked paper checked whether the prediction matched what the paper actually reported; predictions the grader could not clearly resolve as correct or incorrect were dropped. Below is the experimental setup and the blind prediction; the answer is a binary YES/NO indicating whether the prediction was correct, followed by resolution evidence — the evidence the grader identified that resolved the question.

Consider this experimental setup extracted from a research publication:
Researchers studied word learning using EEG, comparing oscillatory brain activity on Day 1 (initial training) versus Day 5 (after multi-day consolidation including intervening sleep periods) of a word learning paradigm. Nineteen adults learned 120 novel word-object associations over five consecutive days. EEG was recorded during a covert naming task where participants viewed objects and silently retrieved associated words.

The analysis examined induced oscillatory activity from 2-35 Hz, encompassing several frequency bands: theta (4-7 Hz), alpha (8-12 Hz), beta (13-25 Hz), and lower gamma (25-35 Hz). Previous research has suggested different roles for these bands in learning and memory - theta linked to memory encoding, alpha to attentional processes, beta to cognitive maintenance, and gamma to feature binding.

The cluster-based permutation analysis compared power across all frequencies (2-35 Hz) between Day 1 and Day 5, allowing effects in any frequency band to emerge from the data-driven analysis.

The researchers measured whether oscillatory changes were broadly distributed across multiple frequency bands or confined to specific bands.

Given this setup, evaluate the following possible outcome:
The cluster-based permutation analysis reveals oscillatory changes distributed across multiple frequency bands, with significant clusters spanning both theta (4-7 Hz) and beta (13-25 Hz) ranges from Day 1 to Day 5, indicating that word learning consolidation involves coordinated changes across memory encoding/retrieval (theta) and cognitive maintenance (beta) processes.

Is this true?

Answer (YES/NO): NO